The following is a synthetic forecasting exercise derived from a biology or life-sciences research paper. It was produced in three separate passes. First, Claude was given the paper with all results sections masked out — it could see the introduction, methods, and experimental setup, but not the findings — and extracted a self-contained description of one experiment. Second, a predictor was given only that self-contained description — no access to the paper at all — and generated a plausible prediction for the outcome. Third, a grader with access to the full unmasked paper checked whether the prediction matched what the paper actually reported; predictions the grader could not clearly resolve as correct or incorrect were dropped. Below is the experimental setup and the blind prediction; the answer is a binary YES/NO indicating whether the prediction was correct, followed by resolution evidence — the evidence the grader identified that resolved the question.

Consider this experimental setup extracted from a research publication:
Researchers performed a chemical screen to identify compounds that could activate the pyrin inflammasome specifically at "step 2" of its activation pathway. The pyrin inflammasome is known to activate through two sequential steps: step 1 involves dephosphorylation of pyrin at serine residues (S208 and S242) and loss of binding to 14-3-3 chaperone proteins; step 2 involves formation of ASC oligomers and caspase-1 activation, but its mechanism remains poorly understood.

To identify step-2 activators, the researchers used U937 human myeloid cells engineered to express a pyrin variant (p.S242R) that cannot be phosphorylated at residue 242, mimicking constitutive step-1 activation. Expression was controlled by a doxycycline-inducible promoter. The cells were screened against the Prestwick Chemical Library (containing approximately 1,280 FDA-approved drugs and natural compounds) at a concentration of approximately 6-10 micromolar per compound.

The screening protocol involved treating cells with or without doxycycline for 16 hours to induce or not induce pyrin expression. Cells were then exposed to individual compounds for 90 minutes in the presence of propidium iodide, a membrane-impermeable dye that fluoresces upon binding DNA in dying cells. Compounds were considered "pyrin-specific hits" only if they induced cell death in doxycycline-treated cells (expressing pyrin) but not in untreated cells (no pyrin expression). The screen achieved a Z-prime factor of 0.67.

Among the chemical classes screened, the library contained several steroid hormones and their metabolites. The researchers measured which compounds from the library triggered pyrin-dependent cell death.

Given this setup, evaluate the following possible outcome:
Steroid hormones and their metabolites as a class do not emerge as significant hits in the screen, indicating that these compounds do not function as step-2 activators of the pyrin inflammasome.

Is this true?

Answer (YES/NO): NO